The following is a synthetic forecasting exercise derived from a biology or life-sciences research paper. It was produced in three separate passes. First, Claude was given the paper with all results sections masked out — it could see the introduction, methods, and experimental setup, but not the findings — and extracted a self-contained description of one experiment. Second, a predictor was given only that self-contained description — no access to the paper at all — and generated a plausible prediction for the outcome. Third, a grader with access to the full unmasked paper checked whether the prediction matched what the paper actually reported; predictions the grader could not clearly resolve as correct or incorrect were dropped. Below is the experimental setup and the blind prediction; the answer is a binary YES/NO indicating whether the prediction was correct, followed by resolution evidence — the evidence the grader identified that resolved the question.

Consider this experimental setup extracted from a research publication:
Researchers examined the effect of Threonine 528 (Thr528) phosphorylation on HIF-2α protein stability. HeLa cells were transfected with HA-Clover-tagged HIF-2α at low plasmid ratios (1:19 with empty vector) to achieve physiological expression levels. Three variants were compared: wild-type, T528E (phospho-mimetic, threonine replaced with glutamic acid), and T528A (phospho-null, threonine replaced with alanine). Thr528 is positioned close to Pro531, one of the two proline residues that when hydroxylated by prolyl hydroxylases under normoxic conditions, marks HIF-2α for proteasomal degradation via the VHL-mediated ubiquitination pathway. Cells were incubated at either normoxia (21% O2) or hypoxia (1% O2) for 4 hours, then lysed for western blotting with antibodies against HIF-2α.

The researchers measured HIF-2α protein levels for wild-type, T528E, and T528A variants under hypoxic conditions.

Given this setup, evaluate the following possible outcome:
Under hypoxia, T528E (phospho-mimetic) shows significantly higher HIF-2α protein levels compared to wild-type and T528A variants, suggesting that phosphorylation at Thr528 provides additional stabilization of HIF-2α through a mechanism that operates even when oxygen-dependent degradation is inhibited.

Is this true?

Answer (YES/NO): NO